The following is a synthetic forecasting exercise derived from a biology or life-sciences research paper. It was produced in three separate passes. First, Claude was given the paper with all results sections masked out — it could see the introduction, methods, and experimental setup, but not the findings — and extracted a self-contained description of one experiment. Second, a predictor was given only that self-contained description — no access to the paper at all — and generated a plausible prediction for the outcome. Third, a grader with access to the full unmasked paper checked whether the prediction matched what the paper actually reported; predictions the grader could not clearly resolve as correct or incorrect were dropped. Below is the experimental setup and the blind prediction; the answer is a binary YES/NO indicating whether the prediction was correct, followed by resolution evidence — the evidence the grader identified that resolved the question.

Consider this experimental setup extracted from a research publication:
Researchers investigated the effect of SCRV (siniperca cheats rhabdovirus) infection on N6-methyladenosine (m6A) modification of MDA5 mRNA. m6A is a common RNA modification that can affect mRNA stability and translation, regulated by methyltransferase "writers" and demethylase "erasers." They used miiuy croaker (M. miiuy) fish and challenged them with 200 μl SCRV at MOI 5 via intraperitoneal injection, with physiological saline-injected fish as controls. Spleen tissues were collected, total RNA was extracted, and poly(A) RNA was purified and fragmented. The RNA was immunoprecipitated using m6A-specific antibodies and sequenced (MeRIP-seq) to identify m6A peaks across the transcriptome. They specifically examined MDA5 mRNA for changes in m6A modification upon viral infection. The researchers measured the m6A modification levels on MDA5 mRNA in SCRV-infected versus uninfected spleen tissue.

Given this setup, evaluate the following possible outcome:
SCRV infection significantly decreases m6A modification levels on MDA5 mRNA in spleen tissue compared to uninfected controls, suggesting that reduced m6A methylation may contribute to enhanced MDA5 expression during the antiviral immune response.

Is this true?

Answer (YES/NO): NO